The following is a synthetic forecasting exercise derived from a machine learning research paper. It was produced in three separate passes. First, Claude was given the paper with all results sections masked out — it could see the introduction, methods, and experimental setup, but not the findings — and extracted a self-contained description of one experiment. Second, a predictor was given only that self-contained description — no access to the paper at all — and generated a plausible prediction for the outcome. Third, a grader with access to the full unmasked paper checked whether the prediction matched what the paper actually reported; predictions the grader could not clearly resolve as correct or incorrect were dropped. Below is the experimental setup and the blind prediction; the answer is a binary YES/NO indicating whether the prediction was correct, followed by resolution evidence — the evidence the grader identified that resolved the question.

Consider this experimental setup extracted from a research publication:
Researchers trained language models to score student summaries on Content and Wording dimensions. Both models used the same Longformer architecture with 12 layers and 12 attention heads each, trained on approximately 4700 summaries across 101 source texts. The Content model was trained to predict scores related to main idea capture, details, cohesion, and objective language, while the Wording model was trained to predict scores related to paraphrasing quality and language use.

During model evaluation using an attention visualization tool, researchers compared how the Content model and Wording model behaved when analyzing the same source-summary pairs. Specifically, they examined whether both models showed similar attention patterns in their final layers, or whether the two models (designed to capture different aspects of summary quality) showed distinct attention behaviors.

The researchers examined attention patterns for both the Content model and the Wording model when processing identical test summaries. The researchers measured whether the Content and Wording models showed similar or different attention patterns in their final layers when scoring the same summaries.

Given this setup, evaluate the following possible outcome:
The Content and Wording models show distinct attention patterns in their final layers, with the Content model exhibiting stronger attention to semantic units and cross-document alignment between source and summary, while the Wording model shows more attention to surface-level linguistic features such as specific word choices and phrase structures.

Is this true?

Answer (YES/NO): NO